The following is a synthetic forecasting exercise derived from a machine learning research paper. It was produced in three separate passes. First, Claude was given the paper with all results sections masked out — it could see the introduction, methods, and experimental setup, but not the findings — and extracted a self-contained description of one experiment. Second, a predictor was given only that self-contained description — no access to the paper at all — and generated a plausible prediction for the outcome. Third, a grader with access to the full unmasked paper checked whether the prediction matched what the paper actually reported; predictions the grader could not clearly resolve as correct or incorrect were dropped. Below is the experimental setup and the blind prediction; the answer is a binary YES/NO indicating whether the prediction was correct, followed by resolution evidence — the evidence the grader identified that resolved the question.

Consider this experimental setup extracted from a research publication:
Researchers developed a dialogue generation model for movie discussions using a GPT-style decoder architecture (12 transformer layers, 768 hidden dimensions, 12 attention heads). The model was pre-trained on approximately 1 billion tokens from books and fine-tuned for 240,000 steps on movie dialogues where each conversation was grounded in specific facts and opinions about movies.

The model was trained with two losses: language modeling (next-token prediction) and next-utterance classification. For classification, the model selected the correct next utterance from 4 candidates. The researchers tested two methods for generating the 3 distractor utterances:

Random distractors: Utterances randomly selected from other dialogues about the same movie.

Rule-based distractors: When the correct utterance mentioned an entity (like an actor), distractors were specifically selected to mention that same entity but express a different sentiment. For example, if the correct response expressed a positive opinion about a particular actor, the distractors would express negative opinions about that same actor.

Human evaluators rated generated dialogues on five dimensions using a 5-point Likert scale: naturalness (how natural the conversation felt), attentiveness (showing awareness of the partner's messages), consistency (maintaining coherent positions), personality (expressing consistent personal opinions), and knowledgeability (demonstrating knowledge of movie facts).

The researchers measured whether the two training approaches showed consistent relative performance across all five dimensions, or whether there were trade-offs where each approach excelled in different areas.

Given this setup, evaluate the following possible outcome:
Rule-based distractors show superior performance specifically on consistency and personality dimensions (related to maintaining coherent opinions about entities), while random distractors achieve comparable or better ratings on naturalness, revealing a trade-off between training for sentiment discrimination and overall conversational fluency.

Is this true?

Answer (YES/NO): NO